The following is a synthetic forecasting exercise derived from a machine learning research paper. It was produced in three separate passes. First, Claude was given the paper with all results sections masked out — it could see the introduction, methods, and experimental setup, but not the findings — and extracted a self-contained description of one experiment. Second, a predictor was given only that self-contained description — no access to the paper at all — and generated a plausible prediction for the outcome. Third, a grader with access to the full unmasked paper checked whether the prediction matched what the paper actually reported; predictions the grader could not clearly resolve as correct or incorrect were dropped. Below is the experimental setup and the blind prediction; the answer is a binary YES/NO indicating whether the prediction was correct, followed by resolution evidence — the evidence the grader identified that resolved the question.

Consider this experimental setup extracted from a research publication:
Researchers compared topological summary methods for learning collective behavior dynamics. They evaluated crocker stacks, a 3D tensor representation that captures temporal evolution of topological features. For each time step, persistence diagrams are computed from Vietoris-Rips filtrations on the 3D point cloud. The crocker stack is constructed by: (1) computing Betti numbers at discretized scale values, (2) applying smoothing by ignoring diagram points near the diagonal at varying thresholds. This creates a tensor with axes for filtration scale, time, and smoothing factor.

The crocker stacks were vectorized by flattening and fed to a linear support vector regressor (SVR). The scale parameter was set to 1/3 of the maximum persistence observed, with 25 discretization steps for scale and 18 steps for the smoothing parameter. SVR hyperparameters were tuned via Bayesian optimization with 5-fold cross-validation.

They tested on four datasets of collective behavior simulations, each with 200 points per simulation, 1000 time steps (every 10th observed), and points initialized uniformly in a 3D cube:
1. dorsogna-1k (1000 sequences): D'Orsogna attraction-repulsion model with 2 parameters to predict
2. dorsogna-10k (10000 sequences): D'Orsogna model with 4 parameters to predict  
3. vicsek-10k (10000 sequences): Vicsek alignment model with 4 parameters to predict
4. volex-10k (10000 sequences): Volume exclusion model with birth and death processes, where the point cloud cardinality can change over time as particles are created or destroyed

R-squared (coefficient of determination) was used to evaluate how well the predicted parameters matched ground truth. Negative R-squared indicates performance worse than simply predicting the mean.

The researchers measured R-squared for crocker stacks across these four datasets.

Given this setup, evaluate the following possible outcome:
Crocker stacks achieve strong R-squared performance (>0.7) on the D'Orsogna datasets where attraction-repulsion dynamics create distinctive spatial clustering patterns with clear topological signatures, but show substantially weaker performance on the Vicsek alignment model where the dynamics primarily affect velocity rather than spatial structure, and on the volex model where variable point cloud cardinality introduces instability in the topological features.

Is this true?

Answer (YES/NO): NO